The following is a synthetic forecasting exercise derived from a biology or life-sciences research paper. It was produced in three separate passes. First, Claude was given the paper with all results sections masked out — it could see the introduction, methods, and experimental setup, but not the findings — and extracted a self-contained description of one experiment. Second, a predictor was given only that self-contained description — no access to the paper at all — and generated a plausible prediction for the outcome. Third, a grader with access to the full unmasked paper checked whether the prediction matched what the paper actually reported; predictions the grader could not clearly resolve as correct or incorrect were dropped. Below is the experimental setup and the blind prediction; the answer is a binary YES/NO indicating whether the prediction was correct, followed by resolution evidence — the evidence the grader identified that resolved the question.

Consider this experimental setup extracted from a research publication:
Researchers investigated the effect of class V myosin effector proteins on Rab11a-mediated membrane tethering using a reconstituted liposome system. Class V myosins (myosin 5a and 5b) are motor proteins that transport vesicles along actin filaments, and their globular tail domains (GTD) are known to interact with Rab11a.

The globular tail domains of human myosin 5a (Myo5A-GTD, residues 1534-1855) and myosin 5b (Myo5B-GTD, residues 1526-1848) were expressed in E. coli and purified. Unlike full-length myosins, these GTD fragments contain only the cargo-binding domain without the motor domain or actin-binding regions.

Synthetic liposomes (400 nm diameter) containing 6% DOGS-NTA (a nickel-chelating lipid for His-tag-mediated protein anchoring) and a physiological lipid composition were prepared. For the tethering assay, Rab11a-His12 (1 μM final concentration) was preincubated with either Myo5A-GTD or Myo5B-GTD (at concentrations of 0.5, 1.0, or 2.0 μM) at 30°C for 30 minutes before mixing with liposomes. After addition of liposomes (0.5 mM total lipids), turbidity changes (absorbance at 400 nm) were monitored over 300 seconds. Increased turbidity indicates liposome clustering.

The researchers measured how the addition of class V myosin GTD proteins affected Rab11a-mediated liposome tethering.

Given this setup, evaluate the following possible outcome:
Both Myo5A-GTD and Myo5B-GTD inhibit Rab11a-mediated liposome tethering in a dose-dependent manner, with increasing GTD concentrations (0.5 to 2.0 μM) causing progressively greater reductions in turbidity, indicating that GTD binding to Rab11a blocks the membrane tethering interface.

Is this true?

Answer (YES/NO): NO